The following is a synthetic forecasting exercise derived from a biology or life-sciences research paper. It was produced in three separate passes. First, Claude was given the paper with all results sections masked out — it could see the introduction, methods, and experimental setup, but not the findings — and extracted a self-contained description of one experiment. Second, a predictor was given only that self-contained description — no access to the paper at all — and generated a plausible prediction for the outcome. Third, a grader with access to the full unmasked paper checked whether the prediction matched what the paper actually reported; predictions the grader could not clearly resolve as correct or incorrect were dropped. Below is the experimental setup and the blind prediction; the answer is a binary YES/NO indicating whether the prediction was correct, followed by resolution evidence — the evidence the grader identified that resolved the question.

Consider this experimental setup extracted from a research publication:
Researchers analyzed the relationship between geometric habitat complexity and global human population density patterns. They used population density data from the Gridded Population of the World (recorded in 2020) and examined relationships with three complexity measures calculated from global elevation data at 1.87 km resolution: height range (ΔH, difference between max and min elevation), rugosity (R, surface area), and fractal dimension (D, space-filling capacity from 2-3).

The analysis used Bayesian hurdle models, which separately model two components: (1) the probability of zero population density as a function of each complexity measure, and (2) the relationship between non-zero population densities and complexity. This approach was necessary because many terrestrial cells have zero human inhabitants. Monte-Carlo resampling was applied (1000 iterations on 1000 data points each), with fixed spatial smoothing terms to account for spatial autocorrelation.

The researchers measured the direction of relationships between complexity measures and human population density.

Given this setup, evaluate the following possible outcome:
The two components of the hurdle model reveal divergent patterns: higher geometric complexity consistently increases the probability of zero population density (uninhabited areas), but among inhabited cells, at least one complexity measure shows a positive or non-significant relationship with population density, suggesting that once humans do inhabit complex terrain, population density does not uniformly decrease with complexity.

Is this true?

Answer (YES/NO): NO